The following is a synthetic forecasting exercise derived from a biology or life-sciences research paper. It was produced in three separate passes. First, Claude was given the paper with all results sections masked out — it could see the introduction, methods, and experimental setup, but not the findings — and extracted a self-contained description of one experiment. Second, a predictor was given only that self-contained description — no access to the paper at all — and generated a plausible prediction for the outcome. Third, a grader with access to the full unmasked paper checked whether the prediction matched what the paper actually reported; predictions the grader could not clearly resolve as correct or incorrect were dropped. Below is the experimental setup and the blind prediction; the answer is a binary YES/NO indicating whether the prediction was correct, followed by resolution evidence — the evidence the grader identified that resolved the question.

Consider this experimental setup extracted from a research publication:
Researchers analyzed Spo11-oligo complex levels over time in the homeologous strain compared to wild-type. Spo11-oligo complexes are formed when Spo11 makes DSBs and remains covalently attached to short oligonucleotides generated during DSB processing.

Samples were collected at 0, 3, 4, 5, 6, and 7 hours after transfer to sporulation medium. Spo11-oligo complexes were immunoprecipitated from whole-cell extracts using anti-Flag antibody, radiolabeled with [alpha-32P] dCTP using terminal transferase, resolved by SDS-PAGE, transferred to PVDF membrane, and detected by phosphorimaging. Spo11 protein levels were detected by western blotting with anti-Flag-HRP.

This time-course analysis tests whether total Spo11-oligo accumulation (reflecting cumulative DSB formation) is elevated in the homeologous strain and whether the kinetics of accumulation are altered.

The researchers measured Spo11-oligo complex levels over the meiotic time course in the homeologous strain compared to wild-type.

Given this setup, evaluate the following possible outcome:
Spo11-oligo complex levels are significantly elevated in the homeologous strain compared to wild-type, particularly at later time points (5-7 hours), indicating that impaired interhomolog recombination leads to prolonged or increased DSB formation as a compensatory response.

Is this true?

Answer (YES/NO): YES